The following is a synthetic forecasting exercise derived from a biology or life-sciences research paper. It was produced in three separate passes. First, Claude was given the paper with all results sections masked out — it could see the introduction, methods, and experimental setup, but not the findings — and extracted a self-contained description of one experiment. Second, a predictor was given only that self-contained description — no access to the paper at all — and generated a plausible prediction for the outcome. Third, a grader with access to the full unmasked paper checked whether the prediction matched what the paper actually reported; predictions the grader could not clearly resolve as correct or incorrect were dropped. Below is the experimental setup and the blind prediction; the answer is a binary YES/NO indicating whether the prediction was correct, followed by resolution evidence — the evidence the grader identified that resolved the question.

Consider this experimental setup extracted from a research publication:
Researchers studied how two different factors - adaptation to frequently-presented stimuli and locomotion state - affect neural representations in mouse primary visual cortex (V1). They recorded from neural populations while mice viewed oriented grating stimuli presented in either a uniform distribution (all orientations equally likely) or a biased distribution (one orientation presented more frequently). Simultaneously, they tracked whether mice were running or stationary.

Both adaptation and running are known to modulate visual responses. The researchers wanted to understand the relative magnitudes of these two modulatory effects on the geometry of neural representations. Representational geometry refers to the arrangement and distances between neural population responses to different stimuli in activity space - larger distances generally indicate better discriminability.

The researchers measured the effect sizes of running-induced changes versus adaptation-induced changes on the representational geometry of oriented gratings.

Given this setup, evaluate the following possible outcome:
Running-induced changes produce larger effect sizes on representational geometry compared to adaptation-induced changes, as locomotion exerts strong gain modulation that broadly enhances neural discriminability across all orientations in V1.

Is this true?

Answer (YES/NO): YES